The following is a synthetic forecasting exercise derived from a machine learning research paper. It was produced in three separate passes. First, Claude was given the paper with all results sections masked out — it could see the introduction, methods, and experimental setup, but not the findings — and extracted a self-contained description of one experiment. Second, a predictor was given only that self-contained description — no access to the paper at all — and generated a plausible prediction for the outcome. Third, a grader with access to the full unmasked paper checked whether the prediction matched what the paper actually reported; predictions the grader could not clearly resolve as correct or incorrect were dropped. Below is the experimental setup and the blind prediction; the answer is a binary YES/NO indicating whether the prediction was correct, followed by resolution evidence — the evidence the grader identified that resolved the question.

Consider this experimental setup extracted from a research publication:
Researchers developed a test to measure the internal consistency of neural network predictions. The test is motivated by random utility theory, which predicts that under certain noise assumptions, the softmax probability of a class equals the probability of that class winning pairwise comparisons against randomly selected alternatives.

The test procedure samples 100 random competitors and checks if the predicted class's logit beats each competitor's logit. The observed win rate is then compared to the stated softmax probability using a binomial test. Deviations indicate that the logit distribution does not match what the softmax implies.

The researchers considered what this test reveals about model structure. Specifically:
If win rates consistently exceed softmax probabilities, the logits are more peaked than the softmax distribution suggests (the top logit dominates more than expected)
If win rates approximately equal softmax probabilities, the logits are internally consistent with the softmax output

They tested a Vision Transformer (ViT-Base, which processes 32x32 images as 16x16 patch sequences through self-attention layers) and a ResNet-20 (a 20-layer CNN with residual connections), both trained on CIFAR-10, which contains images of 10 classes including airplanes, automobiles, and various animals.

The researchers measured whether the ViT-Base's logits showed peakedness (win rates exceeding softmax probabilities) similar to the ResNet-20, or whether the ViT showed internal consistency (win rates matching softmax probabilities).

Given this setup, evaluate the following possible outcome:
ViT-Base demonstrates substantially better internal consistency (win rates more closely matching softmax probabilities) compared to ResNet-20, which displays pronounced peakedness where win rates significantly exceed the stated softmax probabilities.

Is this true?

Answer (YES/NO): YES